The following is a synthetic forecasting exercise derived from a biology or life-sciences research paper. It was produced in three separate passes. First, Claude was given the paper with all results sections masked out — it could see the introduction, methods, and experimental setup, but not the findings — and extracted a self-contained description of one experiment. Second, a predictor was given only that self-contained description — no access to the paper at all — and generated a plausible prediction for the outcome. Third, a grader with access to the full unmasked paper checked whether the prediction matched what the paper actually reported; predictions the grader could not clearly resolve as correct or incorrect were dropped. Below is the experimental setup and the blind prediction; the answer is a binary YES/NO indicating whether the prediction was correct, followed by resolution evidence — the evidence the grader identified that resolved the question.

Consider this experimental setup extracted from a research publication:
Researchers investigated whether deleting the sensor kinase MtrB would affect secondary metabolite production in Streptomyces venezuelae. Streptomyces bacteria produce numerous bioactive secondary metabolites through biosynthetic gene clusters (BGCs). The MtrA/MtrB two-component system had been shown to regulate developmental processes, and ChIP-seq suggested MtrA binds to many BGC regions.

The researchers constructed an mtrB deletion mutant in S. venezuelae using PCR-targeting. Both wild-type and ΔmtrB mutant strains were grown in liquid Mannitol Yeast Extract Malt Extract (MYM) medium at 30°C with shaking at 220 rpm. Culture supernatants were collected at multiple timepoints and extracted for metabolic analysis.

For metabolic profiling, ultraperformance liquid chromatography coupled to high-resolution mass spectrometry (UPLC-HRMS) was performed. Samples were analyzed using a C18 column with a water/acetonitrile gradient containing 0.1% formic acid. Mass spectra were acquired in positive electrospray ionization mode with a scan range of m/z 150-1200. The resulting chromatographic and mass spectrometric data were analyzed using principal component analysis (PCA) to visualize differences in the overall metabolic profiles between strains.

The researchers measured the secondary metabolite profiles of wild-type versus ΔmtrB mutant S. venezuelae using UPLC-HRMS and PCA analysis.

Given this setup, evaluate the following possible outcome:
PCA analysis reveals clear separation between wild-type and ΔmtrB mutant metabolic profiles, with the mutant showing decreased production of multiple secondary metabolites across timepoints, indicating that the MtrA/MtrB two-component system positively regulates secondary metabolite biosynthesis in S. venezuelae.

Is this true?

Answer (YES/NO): NO